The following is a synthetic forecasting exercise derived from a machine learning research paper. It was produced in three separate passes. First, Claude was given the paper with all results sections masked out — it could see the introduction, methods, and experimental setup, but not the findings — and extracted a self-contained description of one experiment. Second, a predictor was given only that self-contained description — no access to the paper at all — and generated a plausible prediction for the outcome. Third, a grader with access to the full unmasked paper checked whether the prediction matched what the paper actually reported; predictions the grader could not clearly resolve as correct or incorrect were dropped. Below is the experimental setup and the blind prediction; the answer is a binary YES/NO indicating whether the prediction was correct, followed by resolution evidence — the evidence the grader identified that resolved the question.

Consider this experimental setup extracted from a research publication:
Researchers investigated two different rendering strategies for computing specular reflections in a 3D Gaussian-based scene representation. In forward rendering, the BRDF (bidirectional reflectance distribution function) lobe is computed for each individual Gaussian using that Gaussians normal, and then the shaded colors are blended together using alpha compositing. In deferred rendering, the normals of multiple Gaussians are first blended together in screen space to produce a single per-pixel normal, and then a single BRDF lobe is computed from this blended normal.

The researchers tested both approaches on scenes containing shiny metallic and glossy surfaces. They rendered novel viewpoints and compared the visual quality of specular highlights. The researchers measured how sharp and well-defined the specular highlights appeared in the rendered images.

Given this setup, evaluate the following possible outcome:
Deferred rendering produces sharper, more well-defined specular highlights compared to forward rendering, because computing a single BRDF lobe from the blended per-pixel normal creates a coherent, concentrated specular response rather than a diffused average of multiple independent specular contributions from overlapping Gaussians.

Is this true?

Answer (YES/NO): YES